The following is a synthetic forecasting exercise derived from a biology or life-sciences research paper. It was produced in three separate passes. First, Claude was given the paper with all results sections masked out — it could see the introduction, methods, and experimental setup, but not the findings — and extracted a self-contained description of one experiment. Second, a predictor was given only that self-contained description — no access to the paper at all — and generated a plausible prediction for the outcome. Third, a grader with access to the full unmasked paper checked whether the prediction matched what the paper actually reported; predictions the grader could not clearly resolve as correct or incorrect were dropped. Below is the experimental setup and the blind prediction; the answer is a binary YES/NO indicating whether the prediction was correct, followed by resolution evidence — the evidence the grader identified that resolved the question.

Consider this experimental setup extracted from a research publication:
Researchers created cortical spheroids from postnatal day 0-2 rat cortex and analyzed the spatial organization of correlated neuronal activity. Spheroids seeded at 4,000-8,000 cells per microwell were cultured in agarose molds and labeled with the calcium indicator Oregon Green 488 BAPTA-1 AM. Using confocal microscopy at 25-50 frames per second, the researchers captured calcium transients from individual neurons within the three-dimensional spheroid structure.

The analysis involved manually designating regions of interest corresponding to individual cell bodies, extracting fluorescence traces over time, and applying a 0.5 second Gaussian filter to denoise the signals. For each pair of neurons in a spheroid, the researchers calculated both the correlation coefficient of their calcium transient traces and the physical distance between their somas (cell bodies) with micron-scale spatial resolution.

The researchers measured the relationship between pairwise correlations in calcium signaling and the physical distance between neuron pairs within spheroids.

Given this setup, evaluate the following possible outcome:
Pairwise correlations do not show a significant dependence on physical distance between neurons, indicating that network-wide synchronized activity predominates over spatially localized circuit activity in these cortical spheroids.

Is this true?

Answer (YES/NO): YES